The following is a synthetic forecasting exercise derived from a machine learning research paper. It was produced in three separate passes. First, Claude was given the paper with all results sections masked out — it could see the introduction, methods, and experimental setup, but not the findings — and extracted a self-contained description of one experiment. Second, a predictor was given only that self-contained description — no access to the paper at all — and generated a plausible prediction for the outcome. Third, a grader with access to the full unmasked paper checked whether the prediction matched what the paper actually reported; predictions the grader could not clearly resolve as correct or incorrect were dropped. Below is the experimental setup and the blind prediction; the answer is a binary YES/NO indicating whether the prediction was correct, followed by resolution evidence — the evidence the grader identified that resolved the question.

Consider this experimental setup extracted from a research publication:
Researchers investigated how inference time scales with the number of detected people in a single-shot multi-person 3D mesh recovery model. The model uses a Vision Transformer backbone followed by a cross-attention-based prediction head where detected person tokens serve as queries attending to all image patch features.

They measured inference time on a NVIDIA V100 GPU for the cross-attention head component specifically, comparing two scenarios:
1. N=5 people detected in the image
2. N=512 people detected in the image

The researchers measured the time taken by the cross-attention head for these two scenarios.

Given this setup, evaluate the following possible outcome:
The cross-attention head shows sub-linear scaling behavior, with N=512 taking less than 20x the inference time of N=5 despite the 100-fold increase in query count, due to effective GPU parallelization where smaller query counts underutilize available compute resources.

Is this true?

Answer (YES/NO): YES